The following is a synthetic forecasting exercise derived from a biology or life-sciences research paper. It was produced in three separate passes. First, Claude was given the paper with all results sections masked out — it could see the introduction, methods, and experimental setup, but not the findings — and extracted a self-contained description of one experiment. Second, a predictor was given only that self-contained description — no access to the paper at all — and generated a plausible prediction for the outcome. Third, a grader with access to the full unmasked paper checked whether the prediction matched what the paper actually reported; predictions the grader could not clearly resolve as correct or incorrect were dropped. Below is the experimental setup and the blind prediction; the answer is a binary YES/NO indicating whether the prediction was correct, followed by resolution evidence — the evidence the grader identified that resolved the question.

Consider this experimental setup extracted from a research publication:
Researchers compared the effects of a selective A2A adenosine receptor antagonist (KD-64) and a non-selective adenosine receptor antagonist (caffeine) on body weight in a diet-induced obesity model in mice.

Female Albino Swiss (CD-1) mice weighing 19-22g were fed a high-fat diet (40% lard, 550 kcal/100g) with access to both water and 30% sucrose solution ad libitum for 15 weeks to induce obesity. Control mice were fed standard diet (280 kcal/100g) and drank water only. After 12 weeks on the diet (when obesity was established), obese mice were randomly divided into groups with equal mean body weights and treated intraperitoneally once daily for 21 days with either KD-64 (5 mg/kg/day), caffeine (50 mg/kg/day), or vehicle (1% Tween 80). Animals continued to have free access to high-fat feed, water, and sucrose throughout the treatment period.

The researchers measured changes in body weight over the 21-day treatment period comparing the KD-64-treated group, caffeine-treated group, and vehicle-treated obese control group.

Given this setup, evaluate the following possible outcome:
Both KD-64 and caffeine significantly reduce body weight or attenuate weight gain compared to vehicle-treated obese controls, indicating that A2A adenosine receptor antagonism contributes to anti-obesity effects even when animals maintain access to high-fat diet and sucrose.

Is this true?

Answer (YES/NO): NO